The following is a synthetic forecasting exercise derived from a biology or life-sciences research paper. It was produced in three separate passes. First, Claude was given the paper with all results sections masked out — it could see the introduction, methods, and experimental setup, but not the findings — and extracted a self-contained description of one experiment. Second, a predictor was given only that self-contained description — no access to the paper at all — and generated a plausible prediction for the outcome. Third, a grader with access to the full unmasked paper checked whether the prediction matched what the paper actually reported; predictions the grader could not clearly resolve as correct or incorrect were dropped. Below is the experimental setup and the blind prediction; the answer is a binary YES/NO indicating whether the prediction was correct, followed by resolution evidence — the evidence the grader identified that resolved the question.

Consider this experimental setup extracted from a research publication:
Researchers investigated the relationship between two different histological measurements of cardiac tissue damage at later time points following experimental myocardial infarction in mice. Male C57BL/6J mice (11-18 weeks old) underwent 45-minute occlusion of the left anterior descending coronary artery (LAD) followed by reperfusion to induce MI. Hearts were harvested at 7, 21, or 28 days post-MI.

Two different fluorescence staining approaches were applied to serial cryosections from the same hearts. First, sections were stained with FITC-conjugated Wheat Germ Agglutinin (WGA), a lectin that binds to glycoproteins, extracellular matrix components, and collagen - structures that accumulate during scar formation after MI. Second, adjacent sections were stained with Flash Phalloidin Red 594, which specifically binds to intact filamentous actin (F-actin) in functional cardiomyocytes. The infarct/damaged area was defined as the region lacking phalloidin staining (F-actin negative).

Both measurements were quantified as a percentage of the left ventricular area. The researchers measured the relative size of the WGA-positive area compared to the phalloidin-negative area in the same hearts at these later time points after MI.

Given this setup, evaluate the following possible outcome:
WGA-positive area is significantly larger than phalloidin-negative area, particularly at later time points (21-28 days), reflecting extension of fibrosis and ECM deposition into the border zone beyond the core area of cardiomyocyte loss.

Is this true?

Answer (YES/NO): YES